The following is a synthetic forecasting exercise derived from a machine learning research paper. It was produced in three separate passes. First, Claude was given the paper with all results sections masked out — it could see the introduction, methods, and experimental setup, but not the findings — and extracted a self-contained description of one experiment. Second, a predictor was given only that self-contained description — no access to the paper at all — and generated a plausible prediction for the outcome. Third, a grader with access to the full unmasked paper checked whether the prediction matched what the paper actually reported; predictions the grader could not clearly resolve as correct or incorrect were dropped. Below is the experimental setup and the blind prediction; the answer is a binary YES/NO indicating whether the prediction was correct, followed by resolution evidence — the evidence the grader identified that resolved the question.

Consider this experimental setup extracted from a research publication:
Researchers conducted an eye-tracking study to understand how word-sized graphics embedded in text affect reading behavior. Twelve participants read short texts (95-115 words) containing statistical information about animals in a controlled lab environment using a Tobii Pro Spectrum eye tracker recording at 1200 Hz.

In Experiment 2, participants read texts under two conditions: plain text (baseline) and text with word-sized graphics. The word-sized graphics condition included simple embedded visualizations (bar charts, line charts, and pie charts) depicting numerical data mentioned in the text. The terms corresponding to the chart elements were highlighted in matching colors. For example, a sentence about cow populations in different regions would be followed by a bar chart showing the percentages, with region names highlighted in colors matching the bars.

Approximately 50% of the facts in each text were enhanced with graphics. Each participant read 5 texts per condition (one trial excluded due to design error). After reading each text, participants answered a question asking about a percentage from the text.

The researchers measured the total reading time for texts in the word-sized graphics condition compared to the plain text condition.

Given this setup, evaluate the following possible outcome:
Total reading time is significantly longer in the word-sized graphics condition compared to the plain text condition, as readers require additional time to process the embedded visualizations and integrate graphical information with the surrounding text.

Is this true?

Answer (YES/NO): NO